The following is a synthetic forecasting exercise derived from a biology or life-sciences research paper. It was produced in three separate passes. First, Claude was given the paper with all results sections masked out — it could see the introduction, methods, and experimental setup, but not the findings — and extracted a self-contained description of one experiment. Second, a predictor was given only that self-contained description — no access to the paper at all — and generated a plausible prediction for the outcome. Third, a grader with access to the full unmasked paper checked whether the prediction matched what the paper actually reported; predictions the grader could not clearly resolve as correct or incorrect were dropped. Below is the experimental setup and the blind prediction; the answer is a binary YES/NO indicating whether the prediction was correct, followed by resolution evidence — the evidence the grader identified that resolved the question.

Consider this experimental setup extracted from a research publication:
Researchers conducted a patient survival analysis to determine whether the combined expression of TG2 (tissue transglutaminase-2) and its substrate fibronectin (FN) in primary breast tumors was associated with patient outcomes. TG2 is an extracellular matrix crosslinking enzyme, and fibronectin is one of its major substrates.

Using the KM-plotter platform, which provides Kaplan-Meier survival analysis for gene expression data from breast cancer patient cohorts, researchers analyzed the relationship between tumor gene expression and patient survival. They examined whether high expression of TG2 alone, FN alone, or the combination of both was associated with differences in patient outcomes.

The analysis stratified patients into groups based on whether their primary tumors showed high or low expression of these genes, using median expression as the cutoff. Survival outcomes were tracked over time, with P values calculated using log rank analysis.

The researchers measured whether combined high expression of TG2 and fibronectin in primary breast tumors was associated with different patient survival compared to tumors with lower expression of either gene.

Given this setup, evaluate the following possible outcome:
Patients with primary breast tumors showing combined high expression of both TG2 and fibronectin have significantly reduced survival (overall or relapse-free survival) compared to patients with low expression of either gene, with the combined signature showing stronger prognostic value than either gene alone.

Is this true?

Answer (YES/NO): NO